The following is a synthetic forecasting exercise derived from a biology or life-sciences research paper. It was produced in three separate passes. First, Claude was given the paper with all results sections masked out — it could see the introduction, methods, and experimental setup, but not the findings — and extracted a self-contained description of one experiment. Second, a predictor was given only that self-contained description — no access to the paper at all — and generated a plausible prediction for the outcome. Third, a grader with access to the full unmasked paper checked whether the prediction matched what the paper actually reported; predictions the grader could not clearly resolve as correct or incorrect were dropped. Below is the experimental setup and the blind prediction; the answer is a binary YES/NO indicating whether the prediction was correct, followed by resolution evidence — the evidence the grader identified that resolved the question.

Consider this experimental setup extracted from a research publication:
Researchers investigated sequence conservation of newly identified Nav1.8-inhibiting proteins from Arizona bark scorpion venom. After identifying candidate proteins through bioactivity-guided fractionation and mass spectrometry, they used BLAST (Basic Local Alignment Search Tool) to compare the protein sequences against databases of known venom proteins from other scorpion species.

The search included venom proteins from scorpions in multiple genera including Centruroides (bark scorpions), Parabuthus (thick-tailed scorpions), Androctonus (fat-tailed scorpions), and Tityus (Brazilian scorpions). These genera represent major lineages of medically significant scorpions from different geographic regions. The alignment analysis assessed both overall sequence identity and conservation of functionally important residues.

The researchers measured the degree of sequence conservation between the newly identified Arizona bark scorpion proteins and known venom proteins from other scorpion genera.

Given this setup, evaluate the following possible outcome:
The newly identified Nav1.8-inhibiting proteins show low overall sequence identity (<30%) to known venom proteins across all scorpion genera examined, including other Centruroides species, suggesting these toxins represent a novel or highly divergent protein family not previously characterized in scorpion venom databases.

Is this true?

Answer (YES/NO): NO